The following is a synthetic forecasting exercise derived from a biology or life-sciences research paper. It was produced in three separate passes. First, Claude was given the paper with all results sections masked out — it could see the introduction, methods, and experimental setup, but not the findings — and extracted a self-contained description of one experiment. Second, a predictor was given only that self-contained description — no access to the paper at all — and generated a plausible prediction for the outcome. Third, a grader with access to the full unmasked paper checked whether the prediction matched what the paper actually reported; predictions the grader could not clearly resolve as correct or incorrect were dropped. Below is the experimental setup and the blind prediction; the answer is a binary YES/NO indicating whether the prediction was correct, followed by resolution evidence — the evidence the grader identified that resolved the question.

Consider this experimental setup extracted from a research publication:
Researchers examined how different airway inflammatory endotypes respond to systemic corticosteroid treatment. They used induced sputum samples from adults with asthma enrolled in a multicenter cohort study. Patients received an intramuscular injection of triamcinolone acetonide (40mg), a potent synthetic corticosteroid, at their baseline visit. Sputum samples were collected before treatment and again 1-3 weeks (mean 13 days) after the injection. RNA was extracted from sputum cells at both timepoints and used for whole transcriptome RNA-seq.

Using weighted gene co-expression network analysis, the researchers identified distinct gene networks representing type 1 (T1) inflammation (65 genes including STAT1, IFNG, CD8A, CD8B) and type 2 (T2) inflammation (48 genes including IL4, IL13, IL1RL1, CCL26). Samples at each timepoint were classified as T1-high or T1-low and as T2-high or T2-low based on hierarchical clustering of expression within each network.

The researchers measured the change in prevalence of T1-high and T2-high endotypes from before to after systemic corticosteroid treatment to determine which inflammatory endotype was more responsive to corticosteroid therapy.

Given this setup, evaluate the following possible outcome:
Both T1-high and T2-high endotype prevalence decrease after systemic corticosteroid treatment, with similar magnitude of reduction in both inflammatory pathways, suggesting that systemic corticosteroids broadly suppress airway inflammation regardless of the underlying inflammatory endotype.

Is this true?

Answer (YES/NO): NO